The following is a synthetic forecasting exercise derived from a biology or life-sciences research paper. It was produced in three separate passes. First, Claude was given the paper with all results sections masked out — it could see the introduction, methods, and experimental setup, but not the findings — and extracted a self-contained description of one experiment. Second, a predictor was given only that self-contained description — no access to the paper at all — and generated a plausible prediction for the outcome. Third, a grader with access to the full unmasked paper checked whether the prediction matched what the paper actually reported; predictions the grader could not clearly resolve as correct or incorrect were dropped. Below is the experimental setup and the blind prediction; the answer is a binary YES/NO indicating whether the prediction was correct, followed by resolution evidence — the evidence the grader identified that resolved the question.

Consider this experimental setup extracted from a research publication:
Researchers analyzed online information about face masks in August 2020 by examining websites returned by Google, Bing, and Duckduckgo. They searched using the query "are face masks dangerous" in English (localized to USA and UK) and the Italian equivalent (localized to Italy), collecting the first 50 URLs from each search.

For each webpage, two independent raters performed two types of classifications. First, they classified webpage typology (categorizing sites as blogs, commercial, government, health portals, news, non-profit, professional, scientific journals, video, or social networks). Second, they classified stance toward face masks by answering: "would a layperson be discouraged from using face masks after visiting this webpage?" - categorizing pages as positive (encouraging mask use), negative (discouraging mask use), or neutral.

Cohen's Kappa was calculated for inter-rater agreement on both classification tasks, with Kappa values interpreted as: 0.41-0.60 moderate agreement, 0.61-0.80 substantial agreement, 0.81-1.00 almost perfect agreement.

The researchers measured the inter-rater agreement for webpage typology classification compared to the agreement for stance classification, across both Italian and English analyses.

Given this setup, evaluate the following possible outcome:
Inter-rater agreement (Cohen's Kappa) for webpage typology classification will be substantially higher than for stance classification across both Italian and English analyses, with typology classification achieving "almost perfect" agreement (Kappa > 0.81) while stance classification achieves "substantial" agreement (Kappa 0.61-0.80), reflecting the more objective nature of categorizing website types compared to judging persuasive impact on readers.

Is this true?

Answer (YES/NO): NO